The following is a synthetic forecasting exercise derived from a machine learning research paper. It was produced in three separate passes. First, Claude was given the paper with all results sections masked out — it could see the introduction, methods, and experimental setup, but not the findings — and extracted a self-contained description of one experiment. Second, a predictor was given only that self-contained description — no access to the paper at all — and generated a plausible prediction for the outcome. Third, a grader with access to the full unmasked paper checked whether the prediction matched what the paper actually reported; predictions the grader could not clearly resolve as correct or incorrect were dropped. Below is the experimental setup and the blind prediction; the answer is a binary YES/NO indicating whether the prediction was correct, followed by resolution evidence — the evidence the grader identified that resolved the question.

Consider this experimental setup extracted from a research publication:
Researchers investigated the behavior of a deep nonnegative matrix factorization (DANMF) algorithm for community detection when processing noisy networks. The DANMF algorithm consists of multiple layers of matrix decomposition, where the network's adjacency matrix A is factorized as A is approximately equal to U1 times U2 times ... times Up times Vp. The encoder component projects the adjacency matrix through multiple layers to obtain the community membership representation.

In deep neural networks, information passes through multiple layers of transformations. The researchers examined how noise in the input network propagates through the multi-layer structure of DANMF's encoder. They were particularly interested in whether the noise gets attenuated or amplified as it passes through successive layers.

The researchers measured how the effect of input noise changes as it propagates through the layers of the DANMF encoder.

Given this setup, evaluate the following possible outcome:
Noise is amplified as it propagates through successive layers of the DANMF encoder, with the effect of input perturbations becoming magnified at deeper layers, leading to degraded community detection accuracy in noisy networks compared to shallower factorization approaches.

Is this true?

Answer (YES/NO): NO